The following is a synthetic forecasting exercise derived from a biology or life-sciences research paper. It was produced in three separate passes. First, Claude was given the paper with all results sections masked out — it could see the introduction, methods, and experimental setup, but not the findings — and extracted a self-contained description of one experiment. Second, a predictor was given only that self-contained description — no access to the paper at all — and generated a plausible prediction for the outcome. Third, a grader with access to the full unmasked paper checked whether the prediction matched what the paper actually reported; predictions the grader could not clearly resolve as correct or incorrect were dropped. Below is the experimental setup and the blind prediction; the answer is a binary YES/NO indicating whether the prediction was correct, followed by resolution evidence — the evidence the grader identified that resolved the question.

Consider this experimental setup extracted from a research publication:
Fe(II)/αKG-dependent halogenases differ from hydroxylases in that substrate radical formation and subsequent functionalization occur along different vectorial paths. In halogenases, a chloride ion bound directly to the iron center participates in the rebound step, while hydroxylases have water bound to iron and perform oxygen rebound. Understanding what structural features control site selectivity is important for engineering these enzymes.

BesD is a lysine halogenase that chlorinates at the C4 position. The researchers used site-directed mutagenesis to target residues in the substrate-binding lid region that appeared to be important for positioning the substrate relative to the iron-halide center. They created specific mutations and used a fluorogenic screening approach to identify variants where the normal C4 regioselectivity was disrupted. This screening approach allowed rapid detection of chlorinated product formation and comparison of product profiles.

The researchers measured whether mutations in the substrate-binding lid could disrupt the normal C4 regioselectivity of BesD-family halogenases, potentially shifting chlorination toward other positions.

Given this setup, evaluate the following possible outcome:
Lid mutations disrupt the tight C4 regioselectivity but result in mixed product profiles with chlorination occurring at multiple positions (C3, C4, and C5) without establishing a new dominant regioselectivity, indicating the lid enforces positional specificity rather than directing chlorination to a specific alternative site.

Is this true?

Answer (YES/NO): NO